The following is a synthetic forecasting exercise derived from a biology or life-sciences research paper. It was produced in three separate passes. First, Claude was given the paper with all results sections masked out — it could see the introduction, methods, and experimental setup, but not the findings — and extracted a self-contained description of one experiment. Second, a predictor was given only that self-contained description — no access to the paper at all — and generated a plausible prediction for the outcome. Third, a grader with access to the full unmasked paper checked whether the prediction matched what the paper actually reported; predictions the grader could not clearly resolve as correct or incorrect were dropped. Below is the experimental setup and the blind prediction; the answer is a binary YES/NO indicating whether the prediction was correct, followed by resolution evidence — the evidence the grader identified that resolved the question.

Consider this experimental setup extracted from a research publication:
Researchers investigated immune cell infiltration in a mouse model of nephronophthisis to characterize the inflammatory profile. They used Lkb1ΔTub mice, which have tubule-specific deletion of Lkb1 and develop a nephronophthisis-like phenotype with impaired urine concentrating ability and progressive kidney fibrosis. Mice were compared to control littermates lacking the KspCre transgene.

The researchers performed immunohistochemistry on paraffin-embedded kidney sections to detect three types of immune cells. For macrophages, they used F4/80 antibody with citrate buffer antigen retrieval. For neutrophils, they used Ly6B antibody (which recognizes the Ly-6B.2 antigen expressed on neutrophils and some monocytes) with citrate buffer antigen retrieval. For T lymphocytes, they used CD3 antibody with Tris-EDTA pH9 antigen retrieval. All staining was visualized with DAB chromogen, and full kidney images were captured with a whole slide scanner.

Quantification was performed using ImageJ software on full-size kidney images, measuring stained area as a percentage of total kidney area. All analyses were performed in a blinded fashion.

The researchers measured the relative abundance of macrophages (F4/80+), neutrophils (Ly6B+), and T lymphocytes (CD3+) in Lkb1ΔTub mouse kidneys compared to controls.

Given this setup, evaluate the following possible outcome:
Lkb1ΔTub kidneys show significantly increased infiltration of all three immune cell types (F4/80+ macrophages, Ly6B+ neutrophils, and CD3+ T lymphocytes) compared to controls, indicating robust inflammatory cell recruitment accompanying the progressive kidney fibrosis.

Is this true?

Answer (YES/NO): YES